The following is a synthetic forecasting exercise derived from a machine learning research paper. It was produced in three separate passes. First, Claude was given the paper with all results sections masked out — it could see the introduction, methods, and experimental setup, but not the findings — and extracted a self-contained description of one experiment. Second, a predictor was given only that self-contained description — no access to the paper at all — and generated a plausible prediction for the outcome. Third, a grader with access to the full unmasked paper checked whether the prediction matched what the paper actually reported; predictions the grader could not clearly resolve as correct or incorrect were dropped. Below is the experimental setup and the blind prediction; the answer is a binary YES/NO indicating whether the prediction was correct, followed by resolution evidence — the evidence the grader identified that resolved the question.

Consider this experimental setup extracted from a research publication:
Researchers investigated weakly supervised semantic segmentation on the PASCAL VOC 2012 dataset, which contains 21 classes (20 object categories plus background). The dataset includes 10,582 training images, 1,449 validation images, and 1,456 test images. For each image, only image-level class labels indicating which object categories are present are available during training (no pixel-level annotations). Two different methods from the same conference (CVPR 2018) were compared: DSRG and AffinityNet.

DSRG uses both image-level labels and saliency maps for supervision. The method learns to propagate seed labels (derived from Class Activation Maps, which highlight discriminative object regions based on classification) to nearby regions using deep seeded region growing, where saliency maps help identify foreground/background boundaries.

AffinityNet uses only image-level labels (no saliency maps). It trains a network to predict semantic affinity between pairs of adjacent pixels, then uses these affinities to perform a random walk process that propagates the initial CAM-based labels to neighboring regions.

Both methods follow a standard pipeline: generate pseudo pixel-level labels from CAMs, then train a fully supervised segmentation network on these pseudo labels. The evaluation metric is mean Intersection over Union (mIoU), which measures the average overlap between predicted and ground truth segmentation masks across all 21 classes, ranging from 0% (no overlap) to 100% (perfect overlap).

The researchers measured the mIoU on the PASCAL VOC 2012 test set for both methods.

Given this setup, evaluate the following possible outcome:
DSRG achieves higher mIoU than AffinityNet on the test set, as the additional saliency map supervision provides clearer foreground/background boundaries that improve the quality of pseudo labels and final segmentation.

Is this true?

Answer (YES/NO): NO